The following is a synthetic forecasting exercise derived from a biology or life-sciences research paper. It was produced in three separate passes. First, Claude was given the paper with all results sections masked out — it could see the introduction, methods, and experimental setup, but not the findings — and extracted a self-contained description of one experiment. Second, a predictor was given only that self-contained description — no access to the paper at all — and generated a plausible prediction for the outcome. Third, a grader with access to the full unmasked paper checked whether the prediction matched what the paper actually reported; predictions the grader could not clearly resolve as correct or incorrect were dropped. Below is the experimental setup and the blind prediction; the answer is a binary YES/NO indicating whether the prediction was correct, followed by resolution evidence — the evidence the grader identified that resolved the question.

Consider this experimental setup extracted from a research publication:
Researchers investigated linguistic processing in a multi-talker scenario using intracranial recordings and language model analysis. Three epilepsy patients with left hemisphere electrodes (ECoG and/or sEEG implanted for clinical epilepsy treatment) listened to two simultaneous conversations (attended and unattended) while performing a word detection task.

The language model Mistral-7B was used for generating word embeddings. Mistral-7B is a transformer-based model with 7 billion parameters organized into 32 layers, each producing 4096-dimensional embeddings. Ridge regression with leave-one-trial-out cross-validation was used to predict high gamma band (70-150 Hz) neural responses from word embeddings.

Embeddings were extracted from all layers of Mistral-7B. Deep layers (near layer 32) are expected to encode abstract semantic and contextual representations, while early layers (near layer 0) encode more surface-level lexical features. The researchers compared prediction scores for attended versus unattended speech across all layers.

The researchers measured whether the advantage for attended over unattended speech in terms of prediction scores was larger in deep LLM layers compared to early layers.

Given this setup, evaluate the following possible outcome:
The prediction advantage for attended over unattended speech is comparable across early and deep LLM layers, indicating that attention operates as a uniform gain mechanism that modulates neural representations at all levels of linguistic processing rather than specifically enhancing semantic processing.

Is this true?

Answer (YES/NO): NO